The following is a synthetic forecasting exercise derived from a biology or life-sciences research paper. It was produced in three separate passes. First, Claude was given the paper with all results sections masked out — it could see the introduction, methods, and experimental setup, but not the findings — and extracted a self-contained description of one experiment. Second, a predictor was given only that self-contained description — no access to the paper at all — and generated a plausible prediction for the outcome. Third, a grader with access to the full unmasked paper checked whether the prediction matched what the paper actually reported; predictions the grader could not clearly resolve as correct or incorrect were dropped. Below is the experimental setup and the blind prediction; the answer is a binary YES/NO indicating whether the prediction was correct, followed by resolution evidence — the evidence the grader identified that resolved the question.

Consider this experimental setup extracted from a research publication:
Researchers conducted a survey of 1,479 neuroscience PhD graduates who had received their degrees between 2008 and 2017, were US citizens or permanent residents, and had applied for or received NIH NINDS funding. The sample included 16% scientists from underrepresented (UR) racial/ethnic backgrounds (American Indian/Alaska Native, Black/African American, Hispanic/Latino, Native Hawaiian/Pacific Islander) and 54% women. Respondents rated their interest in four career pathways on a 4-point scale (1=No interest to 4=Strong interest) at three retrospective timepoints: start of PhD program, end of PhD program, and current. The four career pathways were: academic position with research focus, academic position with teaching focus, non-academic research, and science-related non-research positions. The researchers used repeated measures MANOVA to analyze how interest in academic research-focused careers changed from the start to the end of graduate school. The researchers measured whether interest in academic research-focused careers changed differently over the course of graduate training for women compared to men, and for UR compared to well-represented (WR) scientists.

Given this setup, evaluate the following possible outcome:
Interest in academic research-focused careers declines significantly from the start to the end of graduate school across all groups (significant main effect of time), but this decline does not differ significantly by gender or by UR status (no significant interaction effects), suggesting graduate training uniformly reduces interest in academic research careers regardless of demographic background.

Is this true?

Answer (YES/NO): NO